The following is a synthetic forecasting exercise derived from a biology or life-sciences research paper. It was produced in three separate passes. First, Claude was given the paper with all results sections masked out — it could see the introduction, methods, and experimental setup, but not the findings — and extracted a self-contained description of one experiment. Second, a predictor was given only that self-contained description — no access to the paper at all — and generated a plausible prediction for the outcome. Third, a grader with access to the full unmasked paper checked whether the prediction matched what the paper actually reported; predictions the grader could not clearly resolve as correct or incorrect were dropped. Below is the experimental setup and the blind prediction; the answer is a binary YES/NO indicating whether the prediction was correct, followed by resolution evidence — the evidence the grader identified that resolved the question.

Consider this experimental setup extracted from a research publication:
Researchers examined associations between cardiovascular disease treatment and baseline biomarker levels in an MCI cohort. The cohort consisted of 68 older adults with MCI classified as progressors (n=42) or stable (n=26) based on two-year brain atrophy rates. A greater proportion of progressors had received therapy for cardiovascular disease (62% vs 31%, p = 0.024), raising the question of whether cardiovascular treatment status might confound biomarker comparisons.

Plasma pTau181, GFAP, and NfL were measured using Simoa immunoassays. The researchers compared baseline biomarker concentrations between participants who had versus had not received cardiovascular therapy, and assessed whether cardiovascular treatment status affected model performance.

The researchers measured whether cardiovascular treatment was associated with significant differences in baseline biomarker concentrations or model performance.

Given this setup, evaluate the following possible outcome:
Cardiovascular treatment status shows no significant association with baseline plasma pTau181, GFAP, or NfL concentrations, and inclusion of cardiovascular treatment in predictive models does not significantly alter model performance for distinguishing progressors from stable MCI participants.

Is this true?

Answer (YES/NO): YES